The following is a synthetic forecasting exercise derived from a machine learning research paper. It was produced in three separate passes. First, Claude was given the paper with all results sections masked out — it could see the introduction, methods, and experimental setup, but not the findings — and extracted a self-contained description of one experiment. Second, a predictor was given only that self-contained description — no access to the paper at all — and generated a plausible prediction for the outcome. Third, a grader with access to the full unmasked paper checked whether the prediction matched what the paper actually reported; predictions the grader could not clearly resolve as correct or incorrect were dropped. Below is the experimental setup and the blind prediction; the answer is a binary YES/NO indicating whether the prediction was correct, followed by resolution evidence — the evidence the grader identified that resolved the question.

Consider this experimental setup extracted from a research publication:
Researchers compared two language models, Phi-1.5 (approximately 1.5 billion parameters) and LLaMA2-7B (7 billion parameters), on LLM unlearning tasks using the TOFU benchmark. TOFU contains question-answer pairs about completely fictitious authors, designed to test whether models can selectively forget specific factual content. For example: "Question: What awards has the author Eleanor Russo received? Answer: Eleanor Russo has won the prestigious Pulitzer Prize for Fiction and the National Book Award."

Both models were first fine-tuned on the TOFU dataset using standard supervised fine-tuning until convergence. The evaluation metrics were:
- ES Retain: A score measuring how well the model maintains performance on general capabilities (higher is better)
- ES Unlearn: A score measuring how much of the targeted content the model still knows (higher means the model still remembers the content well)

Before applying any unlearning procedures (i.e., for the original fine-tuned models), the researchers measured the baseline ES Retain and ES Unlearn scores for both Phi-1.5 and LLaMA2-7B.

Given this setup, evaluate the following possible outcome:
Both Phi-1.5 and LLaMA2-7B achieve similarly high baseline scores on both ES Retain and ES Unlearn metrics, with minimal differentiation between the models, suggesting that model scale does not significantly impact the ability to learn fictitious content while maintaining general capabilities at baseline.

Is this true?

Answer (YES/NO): NO